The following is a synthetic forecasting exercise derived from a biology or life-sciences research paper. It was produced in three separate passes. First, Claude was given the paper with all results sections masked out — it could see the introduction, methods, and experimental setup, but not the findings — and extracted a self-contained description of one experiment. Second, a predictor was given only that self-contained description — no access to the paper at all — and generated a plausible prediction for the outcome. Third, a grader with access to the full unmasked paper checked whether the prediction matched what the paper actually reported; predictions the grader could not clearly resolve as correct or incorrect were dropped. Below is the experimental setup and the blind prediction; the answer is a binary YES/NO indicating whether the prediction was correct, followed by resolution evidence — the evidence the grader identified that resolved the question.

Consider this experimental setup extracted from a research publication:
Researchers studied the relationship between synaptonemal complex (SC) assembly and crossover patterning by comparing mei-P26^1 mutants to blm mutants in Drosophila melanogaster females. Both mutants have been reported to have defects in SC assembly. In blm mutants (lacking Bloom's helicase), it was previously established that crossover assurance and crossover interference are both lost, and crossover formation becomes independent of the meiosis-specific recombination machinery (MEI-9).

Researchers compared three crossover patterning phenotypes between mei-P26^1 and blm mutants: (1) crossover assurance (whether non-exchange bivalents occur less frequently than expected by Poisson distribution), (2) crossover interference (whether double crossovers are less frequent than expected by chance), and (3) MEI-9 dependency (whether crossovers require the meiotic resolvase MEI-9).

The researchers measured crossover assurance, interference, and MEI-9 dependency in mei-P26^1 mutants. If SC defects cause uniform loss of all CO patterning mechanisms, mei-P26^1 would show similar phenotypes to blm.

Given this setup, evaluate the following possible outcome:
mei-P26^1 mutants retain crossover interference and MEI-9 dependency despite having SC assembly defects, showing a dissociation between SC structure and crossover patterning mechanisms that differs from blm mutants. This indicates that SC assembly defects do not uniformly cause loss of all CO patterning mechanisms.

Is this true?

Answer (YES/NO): NO